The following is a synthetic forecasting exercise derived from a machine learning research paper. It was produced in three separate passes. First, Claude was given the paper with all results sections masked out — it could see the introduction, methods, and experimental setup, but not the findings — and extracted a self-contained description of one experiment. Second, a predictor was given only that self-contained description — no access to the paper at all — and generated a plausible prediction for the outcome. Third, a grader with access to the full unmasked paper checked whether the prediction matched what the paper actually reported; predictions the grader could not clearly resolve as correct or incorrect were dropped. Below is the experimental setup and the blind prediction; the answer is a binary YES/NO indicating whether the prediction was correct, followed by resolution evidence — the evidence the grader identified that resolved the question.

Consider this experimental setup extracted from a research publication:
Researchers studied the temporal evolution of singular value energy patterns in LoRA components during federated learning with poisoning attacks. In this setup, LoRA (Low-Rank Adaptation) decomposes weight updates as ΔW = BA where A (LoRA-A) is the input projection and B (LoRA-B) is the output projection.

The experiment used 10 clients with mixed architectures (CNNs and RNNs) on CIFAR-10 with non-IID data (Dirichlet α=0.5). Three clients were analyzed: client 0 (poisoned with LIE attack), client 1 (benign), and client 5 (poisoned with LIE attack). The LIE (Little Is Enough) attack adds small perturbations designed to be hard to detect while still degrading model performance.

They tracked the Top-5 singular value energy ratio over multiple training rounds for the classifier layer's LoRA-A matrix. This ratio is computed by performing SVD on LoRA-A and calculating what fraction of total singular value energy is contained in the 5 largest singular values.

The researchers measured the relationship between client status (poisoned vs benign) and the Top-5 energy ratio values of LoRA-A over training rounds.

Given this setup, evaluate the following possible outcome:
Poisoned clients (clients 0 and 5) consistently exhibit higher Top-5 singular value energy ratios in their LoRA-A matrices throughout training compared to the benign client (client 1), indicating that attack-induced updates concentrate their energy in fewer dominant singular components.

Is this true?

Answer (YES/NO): NO